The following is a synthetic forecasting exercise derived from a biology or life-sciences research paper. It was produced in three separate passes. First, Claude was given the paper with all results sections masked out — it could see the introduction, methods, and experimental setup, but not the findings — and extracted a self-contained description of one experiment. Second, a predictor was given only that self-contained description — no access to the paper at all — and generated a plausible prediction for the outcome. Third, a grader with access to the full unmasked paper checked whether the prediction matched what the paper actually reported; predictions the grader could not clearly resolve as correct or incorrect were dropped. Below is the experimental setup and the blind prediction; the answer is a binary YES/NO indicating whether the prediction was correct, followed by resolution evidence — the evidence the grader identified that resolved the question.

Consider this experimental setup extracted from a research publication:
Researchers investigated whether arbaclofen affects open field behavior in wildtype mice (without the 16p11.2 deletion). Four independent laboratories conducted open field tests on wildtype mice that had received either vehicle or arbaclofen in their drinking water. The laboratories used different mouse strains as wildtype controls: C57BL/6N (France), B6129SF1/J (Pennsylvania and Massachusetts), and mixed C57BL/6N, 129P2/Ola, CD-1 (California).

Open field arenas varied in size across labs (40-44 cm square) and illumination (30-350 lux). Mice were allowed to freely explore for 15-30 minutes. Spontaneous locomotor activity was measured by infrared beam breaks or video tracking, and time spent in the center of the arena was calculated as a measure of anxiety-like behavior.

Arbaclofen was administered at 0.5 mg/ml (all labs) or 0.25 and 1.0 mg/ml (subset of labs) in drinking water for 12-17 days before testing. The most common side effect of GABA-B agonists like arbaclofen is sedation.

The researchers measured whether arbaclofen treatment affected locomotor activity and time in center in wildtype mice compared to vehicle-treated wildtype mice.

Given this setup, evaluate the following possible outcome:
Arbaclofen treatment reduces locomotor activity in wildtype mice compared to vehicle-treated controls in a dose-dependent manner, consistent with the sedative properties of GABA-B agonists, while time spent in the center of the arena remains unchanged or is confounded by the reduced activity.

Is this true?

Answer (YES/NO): NO